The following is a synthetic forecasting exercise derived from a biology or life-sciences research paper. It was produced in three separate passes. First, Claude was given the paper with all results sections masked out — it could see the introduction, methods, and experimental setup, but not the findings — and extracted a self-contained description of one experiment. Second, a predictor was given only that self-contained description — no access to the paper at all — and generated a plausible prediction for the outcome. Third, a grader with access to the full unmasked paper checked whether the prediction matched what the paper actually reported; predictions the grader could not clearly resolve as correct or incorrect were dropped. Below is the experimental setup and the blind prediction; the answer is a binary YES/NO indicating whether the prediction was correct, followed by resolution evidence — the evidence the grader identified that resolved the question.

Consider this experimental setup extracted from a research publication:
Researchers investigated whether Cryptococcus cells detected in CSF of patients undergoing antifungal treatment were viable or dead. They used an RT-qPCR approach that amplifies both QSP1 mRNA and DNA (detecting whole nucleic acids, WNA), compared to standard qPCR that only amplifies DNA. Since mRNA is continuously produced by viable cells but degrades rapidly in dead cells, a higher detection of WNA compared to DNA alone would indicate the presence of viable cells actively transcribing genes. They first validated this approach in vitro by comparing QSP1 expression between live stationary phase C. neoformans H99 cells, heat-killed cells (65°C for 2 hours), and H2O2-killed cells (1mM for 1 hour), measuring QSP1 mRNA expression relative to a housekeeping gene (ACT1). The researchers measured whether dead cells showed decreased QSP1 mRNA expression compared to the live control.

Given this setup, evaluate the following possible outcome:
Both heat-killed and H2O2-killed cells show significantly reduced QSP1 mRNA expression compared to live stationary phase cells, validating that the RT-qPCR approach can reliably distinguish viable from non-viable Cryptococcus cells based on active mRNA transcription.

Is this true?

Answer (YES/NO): YES